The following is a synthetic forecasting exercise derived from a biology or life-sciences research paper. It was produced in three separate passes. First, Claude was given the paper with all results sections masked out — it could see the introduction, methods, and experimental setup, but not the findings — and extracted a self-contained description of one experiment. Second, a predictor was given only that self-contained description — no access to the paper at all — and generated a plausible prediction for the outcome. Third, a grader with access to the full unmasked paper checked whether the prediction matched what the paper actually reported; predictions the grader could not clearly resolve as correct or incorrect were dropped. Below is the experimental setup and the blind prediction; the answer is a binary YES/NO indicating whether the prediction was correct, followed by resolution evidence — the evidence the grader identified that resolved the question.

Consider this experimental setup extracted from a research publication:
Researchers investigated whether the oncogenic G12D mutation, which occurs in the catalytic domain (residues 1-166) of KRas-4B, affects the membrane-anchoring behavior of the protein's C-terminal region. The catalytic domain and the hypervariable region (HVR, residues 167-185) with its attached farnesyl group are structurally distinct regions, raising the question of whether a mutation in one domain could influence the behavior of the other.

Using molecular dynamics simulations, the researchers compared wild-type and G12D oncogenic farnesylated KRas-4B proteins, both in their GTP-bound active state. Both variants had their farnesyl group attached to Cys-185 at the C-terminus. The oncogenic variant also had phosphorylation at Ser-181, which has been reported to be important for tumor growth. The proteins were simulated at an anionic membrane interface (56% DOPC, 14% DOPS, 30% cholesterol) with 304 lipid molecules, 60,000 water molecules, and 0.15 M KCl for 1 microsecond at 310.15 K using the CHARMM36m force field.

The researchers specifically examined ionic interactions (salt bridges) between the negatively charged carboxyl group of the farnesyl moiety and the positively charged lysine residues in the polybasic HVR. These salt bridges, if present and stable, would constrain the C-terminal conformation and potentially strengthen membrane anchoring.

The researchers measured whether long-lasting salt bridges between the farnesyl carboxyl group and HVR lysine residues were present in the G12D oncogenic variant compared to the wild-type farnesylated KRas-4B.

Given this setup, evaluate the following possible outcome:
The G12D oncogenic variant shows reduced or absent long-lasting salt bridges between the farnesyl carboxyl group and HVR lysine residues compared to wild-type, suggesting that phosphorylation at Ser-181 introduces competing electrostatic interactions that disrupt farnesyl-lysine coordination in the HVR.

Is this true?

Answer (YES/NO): NO